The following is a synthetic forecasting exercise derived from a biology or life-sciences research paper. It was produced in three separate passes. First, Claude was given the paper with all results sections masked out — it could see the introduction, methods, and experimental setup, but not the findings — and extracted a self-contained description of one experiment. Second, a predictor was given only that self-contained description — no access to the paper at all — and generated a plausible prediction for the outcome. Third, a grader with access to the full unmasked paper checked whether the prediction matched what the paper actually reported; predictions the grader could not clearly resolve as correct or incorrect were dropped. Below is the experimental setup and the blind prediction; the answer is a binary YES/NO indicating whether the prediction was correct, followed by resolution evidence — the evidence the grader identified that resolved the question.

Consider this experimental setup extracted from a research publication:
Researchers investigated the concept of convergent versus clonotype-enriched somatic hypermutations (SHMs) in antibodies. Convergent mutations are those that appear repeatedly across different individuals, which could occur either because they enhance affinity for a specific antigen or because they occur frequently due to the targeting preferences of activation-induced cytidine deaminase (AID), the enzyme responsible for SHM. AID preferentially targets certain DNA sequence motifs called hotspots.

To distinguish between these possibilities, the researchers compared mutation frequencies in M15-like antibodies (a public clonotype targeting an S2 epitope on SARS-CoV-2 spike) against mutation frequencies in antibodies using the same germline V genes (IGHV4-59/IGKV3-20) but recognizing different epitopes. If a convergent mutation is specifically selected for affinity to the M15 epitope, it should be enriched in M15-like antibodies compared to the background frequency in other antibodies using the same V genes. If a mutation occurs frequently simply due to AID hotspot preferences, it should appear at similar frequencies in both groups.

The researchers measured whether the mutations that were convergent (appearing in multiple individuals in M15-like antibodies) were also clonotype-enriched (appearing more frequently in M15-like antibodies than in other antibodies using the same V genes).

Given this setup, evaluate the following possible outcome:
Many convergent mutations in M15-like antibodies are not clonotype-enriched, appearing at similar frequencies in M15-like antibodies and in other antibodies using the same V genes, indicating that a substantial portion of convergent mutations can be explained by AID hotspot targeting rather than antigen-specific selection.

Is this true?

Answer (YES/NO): YES